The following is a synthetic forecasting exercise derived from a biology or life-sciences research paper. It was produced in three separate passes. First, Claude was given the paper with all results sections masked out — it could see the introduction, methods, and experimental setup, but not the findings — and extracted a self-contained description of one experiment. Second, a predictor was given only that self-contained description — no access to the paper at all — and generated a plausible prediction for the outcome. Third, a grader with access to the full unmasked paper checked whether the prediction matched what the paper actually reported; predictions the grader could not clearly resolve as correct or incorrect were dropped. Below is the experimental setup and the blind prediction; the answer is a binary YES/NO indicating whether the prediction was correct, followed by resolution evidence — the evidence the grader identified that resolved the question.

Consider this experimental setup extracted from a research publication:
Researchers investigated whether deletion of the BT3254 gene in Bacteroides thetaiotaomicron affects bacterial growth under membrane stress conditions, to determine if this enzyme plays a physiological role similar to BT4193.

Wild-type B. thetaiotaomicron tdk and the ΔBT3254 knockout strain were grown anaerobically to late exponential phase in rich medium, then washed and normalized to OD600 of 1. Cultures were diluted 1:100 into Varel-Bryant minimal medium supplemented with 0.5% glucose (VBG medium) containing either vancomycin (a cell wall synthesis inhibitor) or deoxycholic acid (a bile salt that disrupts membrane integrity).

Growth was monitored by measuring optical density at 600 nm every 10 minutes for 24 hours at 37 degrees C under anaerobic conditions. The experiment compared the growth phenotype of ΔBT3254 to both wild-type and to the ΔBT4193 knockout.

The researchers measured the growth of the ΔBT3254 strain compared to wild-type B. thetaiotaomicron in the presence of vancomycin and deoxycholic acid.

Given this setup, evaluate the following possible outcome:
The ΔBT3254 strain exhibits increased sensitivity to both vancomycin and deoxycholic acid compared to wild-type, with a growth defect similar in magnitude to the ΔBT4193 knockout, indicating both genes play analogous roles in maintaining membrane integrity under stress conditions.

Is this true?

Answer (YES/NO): NO